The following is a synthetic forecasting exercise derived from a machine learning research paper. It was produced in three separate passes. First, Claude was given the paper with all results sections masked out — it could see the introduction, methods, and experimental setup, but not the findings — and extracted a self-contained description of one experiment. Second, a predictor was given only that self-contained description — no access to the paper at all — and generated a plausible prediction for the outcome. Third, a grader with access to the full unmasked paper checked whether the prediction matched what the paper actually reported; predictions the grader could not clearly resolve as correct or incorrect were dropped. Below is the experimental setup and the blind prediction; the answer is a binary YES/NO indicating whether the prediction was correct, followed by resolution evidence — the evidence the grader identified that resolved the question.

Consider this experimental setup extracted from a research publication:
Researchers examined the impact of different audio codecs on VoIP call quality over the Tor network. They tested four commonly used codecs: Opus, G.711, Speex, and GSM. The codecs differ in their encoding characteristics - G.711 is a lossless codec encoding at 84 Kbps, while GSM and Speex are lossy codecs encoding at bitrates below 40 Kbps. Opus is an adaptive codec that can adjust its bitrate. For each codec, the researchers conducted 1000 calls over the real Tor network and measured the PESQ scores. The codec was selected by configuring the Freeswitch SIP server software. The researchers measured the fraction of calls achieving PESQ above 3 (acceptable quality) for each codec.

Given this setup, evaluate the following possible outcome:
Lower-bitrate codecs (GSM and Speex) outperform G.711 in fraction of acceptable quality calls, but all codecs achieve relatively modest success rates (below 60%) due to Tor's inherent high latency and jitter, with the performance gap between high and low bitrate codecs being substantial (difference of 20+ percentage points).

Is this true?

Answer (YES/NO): NO